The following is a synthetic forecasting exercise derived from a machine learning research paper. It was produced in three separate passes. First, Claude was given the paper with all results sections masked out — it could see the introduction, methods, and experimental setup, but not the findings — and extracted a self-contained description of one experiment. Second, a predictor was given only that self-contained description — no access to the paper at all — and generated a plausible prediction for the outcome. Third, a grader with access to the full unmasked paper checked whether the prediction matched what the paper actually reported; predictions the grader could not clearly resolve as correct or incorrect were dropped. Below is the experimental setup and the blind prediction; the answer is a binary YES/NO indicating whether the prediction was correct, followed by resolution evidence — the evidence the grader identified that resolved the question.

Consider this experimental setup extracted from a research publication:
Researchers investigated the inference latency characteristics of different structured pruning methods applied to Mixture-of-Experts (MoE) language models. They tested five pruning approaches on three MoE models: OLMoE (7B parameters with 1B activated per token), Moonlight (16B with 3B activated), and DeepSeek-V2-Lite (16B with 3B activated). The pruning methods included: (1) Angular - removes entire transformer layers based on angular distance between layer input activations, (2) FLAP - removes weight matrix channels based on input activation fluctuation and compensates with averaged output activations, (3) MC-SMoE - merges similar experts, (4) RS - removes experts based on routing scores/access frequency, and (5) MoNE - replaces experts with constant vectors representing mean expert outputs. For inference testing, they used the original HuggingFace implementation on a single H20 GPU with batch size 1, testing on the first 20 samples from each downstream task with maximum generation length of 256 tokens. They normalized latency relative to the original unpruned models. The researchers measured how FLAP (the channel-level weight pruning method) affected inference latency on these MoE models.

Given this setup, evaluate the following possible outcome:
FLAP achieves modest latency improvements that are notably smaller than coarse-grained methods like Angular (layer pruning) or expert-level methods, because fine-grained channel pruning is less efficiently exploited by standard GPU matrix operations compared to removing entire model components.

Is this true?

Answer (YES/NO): NO